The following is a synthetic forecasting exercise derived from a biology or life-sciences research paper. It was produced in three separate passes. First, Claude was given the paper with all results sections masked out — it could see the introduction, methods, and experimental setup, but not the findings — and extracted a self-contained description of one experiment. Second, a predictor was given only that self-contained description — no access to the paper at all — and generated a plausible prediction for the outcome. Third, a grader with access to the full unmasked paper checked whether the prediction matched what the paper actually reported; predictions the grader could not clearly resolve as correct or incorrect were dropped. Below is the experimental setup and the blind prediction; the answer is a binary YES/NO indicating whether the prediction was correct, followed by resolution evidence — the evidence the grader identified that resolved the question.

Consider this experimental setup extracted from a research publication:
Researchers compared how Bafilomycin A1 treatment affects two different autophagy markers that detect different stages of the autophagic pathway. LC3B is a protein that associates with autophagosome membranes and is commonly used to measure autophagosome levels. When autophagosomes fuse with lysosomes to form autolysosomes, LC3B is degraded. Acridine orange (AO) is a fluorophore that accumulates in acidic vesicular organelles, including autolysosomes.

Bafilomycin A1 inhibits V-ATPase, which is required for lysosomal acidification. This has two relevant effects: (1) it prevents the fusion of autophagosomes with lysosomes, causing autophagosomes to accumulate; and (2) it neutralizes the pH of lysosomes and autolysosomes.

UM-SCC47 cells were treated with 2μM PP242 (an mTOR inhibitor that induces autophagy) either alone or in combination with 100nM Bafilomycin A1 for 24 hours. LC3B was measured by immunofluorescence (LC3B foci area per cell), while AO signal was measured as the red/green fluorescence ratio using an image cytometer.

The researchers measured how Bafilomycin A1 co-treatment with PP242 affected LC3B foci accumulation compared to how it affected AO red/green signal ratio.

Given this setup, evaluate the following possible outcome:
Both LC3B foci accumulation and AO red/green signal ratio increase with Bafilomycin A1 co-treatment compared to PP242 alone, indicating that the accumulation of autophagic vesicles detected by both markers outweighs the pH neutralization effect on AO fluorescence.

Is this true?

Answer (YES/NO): NO